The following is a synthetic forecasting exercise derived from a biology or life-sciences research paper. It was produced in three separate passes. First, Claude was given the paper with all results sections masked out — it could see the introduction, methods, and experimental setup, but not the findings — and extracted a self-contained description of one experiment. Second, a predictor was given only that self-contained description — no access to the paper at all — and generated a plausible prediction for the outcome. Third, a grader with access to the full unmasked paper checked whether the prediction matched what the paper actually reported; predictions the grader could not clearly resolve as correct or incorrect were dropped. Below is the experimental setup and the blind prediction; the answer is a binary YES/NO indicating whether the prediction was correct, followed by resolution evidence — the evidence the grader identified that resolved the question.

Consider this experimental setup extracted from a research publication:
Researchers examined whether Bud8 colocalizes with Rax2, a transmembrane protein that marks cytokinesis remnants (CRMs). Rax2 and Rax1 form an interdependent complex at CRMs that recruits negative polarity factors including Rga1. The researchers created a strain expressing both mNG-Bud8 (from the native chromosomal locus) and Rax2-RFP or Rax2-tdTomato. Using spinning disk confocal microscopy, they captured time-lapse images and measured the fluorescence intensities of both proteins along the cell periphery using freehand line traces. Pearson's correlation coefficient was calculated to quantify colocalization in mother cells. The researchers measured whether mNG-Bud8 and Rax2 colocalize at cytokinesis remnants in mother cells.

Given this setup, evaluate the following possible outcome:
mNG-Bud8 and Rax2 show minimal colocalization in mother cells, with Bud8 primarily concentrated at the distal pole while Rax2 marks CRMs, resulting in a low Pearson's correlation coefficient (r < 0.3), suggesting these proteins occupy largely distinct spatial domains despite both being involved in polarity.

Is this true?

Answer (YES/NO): NO